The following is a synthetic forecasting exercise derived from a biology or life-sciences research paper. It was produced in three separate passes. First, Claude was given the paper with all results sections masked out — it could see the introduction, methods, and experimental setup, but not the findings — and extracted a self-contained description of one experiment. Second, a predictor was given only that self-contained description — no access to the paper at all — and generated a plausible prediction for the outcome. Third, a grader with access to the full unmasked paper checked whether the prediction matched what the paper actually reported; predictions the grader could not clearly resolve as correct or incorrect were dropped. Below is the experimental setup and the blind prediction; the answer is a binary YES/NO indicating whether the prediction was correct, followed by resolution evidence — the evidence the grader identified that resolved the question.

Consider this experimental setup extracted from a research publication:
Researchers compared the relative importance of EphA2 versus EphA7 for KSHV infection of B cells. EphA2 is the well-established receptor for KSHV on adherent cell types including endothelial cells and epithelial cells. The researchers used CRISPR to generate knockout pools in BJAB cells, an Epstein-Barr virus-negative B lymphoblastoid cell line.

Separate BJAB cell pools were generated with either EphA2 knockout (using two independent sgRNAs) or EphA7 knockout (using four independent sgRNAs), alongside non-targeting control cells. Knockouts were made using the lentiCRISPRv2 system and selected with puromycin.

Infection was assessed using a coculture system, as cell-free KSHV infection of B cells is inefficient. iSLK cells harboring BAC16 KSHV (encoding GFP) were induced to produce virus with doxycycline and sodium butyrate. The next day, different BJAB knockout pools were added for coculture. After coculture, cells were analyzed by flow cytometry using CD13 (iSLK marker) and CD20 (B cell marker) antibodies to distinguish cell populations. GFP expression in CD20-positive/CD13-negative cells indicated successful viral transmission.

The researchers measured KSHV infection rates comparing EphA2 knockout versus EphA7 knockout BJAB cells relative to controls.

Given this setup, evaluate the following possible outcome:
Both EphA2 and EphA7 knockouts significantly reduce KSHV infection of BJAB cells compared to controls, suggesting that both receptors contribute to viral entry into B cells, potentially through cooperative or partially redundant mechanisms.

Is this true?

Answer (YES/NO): NO